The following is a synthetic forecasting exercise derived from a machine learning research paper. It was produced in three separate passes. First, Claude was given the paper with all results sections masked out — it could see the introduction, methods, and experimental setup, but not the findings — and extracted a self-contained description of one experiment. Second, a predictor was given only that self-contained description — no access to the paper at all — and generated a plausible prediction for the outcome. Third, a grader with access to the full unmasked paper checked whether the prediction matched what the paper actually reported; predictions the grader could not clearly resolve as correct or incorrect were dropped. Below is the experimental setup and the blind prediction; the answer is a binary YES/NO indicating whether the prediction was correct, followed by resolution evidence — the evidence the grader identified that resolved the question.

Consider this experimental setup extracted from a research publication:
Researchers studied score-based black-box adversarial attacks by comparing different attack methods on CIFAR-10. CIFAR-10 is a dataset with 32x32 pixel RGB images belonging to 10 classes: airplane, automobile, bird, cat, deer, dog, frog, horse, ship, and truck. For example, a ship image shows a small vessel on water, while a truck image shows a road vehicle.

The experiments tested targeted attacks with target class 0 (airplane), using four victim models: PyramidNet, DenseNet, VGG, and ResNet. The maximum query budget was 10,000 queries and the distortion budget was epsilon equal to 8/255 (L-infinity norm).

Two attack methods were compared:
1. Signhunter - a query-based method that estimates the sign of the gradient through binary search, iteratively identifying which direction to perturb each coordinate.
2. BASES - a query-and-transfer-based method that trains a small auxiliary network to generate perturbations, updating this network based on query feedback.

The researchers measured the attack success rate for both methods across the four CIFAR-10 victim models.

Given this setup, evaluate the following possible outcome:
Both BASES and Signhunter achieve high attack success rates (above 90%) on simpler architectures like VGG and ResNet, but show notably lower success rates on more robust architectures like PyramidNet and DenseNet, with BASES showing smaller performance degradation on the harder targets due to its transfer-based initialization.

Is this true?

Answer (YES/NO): NO